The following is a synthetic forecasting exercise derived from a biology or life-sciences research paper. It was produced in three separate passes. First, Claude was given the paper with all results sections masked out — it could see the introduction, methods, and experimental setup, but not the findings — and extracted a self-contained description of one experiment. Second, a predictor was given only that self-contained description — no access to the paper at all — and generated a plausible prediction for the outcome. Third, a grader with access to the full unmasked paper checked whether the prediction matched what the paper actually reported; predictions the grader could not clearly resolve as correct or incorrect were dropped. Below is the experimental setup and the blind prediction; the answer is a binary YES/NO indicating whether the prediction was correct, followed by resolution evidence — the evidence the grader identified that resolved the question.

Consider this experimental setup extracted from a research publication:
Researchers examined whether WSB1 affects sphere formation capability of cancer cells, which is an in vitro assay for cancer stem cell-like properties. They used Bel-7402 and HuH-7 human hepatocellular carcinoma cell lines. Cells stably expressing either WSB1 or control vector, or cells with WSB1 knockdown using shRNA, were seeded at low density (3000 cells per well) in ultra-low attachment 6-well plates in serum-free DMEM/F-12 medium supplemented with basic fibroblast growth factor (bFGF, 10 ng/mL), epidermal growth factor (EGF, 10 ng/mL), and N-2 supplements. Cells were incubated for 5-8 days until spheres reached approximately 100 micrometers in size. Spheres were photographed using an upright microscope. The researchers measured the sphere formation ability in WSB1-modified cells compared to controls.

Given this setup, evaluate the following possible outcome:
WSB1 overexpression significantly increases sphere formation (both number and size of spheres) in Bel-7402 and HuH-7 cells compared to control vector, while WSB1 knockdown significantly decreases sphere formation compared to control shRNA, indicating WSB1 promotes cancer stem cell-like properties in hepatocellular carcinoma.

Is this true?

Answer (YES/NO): NO